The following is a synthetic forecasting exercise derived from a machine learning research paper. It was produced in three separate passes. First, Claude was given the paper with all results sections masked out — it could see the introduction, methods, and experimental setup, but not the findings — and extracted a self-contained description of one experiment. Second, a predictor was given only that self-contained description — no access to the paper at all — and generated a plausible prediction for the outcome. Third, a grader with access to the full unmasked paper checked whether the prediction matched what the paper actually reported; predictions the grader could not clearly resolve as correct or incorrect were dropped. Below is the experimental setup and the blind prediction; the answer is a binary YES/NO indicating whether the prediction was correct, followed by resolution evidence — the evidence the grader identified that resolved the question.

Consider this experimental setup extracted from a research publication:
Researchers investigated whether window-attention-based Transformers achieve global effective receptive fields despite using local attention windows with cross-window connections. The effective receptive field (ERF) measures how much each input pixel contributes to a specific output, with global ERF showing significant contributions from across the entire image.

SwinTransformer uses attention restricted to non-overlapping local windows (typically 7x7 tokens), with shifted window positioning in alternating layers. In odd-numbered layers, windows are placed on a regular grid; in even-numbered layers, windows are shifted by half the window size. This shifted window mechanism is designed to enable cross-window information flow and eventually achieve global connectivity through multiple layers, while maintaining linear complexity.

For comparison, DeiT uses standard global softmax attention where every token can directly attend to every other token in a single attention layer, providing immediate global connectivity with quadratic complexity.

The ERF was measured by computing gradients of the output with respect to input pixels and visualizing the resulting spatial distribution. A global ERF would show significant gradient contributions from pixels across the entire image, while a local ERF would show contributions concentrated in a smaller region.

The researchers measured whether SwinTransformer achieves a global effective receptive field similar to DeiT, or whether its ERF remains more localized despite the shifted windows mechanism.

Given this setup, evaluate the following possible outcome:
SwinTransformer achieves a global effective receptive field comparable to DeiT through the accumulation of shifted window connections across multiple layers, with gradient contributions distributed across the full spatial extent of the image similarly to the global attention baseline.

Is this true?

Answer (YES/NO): NO